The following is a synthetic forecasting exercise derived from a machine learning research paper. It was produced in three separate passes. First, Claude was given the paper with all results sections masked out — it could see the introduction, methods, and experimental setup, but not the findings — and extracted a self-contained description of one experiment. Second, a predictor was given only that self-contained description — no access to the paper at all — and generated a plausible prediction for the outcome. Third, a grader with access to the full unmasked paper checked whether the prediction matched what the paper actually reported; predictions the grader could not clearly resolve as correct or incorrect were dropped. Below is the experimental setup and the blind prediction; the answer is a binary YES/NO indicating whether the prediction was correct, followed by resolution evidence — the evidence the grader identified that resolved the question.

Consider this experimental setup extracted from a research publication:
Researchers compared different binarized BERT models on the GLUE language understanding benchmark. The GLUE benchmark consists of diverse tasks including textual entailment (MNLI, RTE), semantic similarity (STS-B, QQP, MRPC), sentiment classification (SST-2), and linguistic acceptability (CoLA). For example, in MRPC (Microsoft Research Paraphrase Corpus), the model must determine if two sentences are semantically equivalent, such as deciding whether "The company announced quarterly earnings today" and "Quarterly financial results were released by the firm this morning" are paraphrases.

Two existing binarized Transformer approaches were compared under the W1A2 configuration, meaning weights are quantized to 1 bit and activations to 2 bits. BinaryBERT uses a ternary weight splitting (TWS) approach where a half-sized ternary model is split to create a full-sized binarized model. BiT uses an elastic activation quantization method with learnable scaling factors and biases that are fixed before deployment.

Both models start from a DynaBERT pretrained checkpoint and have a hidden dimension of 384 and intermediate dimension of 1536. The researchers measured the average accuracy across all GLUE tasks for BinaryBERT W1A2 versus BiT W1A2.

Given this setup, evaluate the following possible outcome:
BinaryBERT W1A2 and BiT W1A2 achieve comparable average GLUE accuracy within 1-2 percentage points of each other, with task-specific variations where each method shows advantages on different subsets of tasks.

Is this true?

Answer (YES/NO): NO